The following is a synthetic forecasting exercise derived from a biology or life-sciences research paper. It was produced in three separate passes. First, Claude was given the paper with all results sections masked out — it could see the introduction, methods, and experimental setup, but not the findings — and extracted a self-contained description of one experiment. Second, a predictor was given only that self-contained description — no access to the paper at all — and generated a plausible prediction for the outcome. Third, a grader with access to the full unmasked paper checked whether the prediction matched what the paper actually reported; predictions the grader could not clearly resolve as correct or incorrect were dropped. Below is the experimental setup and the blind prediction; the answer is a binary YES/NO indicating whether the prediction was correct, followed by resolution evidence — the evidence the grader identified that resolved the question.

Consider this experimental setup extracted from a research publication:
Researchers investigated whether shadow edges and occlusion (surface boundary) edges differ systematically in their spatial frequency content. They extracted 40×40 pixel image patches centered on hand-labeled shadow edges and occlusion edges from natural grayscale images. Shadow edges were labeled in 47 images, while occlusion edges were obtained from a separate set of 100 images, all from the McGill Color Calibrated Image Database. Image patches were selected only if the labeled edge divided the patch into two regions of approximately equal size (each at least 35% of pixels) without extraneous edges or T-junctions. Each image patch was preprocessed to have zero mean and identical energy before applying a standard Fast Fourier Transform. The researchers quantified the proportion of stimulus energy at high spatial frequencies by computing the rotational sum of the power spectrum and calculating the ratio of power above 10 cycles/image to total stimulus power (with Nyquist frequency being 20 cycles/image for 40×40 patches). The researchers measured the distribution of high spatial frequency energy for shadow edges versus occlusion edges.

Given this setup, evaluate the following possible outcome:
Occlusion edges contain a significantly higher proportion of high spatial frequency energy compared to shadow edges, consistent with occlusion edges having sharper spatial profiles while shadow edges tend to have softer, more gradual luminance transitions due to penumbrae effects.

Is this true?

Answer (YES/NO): YES